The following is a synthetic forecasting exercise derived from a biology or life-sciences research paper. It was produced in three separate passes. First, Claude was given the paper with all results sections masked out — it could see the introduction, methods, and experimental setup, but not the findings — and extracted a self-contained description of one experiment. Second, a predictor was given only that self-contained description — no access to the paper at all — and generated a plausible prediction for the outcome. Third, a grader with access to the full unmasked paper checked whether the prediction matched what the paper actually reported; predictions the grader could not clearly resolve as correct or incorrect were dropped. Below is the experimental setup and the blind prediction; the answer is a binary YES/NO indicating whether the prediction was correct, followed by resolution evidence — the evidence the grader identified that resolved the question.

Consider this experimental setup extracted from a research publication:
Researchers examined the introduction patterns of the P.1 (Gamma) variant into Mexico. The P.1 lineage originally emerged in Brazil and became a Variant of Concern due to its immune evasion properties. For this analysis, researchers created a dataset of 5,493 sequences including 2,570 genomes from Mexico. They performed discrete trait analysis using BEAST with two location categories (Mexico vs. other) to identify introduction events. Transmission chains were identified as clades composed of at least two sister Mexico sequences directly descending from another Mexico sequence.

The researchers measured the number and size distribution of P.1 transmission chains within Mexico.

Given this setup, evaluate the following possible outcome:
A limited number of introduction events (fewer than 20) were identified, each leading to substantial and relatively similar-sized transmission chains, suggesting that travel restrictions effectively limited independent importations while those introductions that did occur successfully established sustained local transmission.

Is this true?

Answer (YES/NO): NO